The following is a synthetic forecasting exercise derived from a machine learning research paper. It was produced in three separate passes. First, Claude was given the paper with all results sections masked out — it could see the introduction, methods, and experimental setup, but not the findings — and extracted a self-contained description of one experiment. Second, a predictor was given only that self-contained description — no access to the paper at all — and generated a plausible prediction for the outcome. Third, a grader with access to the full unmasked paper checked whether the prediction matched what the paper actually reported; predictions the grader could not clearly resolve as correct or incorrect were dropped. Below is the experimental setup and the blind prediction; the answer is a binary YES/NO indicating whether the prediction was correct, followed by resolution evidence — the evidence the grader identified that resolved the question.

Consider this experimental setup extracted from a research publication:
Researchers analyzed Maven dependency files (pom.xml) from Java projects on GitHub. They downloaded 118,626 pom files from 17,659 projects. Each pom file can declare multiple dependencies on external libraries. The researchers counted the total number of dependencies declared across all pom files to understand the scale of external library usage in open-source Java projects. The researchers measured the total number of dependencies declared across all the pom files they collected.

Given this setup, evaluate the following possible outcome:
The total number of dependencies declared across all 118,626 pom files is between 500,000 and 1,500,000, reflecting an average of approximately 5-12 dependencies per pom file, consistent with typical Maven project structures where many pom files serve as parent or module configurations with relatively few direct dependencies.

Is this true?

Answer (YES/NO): YES